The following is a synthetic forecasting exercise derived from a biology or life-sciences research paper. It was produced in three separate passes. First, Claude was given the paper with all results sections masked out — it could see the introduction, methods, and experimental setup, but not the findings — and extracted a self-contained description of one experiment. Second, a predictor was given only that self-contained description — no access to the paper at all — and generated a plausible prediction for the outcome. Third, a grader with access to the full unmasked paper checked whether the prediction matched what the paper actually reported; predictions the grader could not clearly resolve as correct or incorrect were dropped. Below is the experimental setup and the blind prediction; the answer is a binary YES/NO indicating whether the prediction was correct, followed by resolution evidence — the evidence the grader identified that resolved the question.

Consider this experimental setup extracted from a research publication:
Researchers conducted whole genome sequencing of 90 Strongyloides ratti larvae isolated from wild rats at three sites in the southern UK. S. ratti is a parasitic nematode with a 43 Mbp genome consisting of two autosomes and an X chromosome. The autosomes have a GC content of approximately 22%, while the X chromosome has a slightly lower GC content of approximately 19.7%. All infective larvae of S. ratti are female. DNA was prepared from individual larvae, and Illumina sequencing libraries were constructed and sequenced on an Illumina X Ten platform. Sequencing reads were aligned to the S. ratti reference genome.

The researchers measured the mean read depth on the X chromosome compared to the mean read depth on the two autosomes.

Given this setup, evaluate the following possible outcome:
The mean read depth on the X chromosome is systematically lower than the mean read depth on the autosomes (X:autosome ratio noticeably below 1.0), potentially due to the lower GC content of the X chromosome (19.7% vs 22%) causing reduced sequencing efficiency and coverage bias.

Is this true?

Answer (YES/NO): YES